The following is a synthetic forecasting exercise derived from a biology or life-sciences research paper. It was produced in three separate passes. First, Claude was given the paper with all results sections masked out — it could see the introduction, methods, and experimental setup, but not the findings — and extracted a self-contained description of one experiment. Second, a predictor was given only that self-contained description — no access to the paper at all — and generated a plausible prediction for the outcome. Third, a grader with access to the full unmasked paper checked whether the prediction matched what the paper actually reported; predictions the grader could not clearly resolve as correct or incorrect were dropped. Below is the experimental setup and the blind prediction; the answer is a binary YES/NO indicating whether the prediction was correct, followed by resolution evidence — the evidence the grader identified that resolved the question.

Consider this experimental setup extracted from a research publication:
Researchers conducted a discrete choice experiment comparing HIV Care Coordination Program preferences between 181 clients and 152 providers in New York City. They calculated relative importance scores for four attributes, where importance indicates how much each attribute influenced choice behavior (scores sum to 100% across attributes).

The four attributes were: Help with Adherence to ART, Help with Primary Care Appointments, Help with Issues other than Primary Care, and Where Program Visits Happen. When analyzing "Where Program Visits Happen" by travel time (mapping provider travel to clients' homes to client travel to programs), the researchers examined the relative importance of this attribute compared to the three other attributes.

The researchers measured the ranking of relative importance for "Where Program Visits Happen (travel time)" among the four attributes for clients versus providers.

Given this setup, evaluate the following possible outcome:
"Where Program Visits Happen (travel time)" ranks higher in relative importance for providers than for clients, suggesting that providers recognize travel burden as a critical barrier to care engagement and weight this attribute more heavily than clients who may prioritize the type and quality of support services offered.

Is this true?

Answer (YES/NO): NO